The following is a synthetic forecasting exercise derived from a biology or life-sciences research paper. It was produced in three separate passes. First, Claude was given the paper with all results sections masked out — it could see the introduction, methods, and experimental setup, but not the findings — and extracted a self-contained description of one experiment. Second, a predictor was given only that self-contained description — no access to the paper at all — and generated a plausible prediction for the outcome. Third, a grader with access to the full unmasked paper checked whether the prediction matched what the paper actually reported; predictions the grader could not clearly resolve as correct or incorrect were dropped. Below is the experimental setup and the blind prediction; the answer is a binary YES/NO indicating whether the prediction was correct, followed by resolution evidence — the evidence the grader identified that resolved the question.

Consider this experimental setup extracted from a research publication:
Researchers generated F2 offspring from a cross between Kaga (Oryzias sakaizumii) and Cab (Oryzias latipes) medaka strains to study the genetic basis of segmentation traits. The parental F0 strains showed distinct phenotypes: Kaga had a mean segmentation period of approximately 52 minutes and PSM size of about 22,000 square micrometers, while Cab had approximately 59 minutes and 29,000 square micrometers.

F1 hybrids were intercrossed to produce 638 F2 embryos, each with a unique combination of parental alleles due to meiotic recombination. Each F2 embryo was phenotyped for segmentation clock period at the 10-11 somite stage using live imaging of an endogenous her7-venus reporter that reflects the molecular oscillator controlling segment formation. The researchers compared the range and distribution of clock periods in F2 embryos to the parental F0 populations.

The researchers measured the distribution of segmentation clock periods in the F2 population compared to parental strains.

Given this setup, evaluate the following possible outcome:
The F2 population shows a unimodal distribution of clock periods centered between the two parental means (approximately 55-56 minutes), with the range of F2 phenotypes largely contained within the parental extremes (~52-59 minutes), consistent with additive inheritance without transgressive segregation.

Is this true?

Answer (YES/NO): NO